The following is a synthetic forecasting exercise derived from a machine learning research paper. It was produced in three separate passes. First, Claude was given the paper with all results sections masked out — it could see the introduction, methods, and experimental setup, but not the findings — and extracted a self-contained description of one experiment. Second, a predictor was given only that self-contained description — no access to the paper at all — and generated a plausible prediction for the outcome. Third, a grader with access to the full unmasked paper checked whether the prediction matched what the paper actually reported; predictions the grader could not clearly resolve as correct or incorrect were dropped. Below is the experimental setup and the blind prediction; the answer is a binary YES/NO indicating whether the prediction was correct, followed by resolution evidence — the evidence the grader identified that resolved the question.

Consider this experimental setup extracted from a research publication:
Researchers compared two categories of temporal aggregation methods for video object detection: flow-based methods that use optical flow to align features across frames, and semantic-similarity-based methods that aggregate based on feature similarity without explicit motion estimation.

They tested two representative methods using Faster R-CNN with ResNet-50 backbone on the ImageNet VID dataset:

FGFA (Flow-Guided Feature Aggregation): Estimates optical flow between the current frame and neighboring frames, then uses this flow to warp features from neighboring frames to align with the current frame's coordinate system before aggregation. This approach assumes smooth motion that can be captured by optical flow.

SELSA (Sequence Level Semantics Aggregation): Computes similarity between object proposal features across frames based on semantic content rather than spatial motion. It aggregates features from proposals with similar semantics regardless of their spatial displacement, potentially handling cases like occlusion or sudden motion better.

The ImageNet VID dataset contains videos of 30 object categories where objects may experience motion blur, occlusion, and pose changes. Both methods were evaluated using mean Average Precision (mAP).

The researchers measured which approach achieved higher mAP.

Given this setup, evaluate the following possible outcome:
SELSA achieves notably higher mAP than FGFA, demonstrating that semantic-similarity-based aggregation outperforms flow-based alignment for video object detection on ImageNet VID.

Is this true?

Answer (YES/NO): YES